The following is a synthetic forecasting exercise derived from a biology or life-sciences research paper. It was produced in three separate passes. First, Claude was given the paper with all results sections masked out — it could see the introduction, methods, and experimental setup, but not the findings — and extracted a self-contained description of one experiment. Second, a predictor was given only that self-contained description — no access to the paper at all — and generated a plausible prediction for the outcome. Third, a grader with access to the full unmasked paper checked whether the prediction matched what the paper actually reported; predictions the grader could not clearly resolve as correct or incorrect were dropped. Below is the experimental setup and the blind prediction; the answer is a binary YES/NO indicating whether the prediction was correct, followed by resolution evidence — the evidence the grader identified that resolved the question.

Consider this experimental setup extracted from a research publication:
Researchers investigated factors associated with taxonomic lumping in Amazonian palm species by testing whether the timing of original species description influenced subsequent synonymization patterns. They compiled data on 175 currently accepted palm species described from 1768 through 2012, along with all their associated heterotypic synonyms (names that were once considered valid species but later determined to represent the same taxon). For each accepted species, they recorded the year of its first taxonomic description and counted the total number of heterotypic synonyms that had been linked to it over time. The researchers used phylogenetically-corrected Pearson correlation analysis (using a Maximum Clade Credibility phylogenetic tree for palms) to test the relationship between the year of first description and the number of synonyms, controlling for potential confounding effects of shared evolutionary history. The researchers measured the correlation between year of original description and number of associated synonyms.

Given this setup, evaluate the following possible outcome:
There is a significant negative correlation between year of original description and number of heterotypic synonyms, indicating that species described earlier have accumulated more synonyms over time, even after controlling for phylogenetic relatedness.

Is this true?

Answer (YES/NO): YES